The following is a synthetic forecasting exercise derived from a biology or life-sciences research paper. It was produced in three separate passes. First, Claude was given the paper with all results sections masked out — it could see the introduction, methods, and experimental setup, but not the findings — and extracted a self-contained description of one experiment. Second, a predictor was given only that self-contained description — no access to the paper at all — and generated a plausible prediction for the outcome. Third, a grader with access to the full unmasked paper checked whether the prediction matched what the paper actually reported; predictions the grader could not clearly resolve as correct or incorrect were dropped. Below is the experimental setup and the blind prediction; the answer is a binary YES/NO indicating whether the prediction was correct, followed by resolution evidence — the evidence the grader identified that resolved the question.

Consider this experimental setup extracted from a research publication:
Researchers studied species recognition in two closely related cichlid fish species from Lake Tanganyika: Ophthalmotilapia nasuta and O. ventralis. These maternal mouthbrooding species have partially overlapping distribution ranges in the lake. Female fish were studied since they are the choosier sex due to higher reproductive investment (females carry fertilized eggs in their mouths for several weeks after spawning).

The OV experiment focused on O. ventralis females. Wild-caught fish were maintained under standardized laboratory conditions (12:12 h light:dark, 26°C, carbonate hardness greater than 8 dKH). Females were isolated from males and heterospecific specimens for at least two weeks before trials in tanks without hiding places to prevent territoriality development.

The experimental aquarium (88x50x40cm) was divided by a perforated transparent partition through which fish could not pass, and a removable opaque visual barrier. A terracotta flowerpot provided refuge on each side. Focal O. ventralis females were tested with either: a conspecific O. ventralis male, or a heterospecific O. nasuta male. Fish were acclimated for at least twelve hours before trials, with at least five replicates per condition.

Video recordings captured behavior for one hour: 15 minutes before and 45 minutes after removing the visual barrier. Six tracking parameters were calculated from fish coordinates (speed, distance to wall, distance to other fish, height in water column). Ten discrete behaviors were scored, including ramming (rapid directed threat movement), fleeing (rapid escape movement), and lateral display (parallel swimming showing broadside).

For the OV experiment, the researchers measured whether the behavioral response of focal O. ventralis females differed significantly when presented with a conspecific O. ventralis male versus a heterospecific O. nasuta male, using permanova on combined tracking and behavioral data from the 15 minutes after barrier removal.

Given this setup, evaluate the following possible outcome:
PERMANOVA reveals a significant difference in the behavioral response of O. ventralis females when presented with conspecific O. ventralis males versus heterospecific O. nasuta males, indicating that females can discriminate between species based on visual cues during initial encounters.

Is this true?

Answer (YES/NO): NO